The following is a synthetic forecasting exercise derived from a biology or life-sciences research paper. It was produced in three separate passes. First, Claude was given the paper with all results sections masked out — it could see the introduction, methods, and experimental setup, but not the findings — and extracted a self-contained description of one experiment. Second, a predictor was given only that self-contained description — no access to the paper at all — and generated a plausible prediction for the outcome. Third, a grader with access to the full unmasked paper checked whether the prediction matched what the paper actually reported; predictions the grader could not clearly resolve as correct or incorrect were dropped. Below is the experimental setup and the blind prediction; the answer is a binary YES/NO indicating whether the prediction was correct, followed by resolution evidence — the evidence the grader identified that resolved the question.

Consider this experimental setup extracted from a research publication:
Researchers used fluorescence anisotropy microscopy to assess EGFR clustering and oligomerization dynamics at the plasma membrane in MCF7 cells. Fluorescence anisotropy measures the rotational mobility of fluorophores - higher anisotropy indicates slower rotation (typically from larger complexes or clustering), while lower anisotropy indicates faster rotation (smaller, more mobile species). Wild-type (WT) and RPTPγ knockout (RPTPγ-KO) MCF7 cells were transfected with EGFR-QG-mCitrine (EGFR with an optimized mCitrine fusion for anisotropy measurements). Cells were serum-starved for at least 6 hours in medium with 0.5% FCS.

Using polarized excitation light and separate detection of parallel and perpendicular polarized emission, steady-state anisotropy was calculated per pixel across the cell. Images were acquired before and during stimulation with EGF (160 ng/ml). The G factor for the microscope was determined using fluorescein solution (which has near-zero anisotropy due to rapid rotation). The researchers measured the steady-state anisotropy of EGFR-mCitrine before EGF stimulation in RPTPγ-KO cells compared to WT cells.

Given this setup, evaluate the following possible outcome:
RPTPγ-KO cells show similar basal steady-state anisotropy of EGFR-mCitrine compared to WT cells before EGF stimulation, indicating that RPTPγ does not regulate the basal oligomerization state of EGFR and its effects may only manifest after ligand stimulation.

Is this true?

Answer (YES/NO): YES